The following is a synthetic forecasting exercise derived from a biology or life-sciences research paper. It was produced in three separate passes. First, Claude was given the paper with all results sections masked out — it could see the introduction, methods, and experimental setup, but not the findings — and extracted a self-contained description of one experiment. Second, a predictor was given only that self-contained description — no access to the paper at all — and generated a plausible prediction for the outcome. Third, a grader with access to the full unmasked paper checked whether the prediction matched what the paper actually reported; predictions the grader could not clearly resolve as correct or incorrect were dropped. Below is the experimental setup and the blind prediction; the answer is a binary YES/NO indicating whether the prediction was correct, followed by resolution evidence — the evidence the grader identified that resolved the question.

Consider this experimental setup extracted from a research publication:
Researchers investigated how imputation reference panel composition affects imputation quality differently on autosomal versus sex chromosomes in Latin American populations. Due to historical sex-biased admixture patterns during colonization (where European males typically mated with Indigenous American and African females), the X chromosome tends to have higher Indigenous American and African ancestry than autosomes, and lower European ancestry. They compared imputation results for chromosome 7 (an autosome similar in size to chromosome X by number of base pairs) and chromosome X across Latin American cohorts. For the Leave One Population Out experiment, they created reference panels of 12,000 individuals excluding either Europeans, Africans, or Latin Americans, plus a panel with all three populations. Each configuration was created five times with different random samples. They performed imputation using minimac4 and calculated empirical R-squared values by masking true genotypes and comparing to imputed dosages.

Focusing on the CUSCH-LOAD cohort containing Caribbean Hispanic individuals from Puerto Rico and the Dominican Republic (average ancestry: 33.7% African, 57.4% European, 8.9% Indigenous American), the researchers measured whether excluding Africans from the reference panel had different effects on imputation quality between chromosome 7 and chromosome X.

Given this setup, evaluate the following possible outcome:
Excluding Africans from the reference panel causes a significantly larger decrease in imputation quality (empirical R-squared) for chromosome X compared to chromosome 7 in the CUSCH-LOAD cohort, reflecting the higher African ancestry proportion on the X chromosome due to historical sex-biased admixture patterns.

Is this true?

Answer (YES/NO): YES